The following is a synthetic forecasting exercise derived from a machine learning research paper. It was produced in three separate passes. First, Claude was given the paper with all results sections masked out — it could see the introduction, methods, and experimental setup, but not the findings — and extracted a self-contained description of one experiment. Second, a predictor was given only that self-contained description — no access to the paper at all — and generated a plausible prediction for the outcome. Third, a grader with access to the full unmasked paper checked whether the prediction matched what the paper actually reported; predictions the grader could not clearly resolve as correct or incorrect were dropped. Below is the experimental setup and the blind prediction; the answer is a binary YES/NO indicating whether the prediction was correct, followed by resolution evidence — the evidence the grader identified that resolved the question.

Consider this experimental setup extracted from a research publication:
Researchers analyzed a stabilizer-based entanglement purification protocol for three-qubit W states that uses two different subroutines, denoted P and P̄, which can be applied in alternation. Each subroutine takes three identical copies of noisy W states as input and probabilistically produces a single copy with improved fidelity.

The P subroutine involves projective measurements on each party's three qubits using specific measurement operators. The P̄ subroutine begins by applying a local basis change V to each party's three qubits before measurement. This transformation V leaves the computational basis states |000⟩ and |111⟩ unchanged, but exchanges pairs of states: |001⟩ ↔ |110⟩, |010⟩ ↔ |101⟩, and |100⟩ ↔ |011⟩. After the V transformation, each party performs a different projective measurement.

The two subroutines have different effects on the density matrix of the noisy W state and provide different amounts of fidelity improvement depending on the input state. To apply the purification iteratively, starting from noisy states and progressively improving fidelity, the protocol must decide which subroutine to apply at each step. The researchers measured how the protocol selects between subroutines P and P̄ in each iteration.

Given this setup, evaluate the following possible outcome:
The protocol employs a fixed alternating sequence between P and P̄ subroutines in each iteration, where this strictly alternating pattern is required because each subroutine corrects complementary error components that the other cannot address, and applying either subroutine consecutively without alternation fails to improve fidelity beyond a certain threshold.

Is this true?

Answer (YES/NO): NO